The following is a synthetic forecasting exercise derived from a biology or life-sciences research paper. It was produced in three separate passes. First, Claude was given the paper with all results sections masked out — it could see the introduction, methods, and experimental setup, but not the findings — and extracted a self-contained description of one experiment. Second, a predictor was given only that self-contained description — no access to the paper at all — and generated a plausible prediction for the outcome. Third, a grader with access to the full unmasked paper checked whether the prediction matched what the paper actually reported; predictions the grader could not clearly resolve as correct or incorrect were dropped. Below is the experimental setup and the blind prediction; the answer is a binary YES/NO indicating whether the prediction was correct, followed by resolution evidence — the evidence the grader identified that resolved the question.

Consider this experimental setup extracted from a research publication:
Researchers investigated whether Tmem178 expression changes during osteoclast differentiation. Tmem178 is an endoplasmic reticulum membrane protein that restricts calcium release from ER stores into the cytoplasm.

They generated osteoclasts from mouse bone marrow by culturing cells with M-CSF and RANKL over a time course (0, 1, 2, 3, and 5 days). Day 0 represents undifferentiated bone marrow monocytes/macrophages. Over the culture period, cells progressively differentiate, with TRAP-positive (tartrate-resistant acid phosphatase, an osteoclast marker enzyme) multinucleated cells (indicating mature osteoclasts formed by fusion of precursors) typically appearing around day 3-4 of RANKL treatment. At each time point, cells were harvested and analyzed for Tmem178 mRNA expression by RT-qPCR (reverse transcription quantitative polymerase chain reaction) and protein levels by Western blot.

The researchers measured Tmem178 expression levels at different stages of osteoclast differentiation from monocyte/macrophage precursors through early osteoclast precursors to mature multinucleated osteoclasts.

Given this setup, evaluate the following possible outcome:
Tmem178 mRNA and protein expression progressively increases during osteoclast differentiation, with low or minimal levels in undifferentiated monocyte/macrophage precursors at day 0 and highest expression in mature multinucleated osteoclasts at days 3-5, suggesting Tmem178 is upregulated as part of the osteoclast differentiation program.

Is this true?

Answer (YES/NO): YES